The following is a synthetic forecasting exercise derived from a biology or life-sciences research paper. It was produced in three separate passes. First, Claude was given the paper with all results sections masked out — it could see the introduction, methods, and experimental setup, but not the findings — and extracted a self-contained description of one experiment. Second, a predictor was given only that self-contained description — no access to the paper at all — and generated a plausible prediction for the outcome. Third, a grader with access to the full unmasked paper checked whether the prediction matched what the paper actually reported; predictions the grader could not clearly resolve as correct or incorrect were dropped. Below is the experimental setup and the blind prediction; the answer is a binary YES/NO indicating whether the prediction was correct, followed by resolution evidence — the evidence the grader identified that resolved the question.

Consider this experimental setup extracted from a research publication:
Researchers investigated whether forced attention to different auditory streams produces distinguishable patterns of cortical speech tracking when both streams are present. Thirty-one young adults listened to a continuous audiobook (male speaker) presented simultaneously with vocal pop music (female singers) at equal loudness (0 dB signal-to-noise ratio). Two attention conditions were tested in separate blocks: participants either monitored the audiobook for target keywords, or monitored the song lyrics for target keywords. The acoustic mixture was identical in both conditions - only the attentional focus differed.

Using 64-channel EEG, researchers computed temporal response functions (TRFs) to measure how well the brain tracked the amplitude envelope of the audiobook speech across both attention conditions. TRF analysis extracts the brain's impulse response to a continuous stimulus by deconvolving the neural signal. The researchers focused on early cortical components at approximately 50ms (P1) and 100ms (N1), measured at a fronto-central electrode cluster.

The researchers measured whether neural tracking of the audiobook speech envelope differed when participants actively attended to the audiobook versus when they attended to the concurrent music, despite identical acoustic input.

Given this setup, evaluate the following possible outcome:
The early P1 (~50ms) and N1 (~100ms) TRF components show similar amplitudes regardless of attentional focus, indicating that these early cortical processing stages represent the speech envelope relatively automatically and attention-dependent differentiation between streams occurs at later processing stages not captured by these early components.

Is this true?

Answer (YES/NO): NO